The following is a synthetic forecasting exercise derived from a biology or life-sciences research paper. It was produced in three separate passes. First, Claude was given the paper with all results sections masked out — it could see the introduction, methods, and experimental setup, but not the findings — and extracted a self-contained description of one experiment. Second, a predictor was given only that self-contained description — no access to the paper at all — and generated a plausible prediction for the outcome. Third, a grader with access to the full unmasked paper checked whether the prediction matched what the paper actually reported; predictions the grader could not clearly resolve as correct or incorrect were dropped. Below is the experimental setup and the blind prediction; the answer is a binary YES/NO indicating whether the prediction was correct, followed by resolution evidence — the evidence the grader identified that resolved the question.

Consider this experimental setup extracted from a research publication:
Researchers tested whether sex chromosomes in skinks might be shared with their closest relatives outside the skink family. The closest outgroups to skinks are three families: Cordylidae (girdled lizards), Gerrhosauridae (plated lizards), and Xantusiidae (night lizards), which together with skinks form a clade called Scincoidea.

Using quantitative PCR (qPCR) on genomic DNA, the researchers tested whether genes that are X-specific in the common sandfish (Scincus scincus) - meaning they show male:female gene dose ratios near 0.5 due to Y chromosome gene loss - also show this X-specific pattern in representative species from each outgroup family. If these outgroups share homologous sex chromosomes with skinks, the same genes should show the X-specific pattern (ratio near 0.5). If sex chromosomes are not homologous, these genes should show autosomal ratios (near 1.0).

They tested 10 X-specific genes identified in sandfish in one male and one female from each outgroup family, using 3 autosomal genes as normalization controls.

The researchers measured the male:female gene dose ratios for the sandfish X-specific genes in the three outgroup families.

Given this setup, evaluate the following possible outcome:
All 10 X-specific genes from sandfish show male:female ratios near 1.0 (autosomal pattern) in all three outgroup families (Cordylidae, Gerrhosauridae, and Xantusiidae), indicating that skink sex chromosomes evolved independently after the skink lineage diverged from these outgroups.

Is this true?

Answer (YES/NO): YES